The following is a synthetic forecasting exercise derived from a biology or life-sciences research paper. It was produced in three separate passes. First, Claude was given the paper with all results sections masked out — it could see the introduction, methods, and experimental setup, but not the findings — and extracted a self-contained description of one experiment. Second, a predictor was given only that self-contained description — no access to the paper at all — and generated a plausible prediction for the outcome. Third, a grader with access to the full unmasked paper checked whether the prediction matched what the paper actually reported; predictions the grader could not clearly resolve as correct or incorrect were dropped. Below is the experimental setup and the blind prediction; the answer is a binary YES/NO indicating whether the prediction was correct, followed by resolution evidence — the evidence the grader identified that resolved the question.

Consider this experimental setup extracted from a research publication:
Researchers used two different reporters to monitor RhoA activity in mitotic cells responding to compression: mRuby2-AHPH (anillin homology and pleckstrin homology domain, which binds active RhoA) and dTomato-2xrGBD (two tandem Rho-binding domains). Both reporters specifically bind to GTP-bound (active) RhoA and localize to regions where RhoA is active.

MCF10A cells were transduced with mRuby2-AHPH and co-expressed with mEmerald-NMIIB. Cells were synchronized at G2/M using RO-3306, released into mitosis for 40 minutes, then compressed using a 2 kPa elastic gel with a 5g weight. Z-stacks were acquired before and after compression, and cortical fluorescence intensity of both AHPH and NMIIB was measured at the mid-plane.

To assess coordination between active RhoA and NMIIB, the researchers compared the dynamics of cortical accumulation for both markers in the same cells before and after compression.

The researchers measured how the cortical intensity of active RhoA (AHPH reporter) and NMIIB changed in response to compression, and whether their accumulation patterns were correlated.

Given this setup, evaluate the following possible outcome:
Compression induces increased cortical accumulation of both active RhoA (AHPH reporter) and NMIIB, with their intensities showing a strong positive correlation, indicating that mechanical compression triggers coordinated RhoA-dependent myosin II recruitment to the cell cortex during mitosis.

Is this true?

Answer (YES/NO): YES